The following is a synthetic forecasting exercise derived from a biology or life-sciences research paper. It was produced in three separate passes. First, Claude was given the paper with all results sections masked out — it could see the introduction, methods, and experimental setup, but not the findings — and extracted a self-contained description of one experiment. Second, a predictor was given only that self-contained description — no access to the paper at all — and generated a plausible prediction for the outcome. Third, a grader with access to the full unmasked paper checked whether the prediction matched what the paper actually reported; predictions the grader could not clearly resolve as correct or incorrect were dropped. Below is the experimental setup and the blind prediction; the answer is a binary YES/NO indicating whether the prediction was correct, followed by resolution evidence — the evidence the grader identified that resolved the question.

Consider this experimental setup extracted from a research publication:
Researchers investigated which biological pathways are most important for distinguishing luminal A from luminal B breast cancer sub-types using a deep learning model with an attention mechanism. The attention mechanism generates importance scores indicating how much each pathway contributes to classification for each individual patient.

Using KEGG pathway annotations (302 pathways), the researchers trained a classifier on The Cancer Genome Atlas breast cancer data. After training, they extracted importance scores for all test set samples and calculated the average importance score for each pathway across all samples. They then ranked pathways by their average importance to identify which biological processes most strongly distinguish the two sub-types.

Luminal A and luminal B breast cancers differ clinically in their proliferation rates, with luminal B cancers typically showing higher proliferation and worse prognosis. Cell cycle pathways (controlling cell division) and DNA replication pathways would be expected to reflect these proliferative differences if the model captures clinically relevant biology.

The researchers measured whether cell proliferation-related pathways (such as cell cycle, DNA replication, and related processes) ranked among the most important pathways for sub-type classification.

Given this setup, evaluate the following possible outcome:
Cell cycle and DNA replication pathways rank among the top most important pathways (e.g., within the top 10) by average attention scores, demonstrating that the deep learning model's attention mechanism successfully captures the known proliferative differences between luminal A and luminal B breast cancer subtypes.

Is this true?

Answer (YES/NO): NO